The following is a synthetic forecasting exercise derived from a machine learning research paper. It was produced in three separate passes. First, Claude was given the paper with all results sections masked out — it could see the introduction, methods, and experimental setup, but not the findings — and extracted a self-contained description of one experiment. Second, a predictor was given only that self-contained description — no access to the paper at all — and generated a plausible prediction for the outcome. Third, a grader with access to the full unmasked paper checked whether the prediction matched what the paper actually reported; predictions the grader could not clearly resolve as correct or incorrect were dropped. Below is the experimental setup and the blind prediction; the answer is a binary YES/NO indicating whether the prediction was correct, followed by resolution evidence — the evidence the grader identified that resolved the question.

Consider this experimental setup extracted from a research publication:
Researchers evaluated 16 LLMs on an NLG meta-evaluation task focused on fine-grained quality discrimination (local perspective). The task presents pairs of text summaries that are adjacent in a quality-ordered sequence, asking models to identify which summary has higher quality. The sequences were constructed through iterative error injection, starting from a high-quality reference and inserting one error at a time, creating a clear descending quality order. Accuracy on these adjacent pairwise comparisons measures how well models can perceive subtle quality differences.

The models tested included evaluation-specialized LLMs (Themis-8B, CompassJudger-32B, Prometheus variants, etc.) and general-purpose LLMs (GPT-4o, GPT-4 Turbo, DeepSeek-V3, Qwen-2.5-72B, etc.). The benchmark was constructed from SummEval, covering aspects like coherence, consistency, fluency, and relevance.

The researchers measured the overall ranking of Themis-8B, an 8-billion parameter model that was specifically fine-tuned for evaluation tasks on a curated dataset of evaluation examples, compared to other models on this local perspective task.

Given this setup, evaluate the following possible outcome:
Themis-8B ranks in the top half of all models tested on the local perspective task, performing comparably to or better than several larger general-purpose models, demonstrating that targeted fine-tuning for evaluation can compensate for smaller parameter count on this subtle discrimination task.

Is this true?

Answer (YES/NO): NO